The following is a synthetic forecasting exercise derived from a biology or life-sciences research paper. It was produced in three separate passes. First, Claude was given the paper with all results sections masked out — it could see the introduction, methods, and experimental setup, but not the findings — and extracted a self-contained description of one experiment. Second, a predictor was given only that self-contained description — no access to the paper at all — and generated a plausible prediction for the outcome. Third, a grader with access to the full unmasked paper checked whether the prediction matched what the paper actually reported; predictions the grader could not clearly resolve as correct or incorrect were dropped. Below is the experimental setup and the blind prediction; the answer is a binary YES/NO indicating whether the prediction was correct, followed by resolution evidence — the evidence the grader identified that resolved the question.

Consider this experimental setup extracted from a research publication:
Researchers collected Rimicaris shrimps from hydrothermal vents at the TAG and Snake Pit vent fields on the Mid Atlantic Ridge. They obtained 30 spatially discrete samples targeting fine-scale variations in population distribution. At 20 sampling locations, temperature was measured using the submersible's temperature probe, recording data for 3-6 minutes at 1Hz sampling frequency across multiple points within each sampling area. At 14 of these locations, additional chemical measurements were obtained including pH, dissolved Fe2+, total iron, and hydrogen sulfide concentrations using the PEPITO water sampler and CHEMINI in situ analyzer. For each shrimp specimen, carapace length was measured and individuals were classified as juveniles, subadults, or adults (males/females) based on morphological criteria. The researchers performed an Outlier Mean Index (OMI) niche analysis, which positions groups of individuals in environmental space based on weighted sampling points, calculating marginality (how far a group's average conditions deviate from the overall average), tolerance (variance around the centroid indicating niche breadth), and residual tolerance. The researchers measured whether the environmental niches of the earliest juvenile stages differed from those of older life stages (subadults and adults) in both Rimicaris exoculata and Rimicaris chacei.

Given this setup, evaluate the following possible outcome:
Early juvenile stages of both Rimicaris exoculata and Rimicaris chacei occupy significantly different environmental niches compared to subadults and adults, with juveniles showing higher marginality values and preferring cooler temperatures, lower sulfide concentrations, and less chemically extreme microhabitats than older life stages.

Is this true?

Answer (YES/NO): NO